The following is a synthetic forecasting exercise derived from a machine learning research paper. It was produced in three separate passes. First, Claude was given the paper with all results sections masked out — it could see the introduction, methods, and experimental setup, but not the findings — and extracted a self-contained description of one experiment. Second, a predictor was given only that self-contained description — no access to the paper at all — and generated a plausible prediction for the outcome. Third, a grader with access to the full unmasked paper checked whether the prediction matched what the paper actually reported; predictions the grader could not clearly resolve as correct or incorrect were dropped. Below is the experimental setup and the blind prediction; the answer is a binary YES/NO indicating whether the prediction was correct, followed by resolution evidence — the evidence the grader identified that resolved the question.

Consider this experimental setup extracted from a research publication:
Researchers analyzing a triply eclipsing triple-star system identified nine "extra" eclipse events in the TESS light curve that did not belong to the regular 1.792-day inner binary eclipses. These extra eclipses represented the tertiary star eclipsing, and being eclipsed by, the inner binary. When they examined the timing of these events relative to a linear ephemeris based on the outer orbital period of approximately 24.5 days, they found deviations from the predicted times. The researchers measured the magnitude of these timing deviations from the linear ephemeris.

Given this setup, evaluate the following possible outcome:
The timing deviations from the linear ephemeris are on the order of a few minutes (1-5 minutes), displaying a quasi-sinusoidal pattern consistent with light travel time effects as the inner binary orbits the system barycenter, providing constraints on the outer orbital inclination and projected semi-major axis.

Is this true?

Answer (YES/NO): NO